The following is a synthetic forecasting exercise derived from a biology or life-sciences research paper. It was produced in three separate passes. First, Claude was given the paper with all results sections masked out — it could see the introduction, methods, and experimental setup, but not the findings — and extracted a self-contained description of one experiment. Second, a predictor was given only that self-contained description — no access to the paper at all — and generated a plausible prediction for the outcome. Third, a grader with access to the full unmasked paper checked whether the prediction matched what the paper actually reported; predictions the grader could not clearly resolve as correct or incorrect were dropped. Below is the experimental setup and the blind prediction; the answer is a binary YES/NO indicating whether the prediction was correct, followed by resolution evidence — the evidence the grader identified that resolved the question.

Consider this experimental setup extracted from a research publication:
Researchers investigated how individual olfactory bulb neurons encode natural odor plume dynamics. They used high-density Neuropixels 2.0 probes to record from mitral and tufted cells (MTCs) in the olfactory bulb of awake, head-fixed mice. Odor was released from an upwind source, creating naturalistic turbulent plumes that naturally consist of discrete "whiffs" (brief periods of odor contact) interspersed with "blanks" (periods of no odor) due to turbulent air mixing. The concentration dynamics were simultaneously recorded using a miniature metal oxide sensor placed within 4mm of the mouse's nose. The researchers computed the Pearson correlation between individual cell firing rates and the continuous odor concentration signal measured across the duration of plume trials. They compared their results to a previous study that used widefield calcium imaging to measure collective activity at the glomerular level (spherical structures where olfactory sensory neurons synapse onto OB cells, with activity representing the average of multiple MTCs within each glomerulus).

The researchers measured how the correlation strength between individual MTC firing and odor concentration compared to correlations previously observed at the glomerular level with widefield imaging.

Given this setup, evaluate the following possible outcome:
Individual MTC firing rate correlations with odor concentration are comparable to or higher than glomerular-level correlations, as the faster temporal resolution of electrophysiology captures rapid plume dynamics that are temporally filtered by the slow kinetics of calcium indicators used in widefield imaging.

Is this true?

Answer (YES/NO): NO